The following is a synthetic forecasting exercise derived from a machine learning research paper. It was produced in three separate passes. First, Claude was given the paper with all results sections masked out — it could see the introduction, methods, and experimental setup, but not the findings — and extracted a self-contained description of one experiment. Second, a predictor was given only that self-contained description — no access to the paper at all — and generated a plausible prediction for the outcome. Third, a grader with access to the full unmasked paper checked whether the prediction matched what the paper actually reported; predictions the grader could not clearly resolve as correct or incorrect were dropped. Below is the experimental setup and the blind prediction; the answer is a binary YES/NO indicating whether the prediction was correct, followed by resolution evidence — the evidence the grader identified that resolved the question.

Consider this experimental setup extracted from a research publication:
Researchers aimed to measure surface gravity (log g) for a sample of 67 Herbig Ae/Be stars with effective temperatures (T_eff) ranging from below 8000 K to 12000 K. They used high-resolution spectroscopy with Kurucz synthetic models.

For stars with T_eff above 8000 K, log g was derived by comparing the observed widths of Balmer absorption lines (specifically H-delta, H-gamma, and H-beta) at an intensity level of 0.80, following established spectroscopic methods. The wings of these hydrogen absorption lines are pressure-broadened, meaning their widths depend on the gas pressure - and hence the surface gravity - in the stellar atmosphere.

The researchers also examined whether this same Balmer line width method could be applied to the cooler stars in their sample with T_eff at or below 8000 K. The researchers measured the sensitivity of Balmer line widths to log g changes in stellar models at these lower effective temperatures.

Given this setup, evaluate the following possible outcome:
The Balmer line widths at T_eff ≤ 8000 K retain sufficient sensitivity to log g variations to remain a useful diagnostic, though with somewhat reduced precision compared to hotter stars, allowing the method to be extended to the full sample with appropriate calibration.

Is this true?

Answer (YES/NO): NO